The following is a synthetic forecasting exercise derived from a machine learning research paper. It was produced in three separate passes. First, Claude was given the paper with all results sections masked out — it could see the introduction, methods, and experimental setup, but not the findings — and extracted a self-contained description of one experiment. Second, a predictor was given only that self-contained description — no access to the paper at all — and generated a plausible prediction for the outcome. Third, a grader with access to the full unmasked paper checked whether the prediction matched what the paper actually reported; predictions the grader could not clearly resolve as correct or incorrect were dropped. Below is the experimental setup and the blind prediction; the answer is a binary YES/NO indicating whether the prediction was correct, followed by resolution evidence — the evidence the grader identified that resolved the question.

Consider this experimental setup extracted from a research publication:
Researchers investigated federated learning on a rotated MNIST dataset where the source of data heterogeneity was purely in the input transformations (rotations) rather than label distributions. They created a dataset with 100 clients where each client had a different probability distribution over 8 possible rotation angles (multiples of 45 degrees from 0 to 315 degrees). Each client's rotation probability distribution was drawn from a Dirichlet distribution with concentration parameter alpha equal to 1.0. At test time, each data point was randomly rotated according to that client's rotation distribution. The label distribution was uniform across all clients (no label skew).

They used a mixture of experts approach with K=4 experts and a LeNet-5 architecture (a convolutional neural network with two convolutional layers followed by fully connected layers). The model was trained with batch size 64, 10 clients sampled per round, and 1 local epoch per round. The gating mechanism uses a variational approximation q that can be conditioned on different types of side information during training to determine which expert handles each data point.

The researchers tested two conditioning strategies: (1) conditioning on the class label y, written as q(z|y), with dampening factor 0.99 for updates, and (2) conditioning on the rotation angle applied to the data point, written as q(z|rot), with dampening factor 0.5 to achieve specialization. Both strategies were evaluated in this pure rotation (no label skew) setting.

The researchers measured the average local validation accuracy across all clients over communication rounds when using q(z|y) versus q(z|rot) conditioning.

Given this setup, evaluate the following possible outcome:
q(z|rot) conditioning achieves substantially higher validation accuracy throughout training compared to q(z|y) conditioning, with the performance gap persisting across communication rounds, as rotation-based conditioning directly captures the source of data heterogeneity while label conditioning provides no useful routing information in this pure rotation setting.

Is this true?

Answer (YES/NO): NO